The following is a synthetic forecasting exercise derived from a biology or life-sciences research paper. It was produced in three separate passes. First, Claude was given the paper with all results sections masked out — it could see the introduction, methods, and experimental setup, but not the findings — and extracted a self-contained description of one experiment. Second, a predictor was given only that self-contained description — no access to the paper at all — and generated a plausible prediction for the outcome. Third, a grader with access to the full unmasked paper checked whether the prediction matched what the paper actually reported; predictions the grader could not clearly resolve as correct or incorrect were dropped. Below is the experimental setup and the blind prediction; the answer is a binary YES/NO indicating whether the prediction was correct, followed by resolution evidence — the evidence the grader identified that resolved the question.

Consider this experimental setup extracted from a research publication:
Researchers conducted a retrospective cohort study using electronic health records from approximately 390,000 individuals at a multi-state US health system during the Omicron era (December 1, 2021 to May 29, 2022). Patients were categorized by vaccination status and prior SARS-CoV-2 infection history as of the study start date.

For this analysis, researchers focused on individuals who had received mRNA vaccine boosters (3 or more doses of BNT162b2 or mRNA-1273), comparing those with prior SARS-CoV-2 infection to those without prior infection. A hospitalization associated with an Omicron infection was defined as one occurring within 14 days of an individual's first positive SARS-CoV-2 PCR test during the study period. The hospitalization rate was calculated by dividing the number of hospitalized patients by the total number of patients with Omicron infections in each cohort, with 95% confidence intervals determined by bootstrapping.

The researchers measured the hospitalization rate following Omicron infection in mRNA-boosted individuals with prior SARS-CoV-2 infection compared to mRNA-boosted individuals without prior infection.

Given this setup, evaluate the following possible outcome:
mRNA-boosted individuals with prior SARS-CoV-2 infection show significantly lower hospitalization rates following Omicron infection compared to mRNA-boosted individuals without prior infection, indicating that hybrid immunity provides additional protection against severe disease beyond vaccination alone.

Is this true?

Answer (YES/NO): NO